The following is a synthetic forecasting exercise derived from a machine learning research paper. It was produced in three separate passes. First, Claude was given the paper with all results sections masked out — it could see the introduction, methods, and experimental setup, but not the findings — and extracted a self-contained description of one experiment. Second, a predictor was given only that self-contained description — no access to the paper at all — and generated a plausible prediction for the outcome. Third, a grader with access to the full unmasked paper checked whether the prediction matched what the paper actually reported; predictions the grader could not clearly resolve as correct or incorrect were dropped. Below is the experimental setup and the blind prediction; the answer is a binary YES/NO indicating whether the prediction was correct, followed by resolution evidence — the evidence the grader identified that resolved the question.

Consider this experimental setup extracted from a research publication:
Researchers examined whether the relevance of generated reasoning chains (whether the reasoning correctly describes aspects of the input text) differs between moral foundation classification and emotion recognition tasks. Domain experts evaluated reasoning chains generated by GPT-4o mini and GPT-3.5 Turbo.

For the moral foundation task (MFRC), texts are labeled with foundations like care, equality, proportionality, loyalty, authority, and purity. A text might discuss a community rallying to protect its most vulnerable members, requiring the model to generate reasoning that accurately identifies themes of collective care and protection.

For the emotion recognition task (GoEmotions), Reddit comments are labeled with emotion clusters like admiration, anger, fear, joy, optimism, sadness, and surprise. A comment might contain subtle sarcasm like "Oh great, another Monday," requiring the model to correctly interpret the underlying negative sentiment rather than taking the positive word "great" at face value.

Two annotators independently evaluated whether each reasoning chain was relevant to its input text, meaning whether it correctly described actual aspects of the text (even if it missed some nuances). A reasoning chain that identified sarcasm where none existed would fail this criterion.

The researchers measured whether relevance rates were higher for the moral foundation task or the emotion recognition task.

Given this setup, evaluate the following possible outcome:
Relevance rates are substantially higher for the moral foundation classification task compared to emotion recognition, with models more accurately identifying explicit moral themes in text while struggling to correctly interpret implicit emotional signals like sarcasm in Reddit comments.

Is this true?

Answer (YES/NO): NO